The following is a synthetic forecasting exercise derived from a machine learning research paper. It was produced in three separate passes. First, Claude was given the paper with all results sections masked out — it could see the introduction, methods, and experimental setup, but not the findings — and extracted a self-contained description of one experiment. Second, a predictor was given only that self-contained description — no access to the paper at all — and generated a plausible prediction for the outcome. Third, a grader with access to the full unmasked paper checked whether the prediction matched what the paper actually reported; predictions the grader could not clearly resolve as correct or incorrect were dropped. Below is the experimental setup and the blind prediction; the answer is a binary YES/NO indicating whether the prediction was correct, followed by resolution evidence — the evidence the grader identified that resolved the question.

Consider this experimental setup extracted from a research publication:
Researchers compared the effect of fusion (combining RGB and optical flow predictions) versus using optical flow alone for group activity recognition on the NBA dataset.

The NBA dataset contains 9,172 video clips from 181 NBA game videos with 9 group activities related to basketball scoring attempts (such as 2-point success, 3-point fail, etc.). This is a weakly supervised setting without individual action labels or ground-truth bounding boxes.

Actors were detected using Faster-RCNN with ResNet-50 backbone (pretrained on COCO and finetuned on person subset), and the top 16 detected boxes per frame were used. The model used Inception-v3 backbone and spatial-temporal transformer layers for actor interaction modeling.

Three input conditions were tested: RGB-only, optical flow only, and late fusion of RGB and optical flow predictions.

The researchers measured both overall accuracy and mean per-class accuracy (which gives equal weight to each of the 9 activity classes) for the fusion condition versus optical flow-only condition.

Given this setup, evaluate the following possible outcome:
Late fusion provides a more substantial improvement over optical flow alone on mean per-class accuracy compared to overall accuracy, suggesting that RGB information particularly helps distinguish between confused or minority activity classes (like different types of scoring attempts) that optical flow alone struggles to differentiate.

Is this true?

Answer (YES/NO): NO